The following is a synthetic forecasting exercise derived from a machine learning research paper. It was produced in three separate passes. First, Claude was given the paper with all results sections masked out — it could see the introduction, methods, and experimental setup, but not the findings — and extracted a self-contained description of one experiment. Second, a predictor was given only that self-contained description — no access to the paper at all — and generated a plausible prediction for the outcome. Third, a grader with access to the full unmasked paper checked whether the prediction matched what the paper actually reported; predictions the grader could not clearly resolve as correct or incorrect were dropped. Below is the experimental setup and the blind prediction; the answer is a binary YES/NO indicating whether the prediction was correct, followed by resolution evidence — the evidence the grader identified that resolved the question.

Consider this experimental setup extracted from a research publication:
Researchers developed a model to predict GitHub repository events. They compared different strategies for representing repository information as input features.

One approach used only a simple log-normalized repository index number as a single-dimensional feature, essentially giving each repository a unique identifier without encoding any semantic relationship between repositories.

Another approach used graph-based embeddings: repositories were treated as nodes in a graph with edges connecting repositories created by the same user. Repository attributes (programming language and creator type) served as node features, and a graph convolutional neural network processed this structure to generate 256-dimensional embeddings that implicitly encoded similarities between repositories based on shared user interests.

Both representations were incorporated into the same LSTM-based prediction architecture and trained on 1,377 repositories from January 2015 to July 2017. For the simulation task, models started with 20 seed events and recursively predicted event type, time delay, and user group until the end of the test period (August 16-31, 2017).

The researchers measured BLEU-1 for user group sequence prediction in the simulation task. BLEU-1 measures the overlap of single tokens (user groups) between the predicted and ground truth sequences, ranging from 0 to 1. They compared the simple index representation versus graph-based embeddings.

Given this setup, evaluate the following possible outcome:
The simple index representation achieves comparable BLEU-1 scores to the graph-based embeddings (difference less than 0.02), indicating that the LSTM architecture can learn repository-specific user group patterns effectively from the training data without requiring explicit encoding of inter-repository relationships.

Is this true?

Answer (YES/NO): YES